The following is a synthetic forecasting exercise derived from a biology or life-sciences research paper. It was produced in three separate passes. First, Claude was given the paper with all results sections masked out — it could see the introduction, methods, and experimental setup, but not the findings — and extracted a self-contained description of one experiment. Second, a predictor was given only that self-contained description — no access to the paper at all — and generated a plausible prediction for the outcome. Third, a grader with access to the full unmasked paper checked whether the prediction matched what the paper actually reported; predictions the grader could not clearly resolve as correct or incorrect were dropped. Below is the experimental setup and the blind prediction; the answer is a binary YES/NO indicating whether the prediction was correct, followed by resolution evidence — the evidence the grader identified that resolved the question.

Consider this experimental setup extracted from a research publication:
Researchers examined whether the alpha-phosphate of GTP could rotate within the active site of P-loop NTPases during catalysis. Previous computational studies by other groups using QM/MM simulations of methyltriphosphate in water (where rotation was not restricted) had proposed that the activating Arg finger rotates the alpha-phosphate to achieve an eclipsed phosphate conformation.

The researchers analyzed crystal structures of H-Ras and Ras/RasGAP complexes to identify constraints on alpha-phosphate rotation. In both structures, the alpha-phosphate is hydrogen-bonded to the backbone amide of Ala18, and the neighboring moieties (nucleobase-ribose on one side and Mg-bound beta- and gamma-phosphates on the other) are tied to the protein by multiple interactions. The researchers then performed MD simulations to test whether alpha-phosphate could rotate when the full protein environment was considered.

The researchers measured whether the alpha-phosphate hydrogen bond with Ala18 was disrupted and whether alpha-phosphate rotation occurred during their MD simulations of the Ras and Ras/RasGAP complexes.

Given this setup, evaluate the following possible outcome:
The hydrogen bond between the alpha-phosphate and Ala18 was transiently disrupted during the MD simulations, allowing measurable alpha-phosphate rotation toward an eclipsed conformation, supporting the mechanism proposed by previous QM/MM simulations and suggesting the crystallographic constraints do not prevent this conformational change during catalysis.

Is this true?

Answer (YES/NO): NO